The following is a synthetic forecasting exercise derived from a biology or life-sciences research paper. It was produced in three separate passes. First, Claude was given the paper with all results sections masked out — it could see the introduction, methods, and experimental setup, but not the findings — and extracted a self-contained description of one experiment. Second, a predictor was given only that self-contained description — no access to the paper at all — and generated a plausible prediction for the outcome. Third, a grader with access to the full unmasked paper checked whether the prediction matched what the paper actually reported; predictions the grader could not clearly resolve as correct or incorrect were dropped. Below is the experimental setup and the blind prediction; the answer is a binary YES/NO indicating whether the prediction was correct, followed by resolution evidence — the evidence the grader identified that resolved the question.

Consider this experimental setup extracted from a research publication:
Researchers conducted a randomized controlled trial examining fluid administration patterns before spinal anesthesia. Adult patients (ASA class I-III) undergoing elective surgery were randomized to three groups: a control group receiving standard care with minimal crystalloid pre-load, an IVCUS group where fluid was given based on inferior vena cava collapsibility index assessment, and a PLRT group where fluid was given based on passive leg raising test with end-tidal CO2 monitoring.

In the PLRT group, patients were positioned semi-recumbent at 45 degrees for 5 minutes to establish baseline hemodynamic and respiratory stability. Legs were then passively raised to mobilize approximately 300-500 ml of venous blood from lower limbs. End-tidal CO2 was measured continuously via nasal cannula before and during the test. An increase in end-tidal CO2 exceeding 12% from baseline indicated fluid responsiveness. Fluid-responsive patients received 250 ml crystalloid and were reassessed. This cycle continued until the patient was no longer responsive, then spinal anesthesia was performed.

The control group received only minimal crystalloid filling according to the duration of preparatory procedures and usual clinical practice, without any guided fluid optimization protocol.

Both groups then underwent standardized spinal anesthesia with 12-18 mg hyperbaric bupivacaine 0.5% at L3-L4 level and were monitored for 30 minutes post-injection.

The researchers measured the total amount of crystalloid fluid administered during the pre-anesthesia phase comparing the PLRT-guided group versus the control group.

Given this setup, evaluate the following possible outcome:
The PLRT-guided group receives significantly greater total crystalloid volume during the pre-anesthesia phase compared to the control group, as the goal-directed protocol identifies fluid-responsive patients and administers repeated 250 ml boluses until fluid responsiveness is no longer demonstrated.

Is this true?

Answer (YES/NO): NO